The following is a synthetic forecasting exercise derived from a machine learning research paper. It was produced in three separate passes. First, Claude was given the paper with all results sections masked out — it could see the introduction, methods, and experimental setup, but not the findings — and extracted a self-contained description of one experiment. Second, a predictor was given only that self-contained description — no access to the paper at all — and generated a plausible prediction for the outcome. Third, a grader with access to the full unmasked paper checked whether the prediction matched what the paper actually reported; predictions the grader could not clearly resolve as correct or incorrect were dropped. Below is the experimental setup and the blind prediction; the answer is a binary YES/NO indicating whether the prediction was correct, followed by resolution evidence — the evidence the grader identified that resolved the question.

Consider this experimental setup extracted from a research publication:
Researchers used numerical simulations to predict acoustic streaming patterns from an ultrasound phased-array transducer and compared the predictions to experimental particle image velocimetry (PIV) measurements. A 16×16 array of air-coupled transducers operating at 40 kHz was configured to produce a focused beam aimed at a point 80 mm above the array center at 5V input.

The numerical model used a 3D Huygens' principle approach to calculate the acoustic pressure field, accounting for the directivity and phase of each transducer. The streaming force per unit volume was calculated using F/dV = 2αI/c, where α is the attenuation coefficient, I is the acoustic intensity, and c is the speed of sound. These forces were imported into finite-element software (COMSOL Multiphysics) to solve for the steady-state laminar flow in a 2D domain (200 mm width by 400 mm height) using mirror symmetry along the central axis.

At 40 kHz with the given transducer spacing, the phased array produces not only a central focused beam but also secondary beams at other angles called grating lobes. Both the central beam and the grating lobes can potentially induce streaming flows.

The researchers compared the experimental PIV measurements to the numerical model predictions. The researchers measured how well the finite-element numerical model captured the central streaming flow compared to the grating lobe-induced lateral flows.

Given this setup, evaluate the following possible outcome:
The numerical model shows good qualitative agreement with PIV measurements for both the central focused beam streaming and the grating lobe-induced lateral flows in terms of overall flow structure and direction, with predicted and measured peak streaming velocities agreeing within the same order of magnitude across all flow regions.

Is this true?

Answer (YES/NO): NO